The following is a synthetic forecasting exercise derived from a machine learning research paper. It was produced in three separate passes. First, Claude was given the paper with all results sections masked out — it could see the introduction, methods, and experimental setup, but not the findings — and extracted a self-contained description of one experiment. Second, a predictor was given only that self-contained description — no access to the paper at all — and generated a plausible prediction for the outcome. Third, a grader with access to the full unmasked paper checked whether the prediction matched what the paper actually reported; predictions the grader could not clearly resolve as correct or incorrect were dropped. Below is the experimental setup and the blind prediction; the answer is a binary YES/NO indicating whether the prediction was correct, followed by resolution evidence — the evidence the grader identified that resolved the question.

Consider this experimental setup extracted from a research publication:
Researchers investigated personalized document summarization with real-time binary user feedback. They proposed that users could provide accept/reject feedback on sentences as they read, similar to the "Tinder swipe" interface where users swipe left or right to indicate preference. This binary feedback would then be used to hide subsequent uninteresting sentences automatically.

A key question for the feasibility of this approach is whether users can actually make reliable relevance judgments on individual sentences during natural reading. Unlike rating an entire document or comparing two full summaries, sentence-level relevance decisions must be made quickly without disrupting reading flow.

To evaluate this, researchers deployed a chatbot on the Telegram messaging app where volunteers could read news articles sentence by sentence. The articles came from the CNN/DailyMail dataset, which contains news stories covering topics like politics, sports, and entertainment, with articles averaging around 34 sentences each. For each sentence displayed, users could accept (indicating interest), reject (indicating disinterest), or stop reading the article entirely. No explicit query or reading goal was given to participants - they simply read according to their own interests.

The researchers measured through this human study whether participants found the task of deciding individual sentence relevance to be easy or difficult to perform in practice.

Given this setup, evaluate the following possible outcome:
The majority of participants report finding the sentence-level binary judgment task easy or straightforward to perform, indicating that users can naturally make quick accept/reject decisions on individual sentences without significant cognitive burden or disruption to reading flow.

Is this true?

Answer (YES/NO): YES